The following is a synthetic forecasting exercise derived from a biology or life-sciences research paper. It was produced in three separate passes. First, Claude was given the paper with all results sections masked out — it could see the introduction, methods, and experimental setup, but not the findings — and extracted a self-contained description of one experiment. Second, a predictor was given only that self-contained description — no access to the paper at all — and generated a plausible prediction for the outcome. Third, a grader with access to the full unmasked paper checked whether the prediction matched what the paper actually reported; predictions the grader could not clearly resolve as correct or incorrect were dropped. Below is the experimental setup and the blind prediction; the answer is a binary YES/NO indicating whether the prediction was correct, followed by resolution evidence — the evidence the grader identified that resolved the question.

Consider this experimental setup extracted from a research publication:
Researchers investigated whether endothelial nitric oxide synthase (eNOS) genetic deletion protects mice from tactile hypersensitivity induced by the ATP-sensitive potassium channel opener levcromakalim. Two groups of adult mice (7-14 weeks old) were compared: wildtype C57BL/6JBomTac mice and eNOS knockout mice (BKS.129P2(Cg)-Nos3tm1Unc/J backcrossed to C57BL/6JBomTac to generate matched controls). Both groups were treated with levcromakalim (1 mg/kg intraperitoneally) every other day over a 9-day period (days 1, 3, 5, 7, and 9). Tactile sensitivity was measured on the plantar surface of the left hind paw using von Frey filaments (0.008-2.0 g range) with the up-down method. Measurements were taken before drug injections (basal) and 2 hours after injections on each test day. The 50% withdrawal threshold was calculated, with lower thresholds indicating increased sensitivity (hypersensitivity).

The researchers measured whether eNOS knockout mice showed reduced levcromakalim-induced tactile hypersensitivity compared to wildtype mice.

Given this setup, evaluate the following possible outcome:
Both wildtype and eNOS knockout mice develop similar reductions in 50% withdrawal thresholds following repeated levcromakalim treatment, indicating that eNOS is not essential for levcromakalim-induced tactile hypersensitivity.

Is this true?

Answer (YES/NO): NO